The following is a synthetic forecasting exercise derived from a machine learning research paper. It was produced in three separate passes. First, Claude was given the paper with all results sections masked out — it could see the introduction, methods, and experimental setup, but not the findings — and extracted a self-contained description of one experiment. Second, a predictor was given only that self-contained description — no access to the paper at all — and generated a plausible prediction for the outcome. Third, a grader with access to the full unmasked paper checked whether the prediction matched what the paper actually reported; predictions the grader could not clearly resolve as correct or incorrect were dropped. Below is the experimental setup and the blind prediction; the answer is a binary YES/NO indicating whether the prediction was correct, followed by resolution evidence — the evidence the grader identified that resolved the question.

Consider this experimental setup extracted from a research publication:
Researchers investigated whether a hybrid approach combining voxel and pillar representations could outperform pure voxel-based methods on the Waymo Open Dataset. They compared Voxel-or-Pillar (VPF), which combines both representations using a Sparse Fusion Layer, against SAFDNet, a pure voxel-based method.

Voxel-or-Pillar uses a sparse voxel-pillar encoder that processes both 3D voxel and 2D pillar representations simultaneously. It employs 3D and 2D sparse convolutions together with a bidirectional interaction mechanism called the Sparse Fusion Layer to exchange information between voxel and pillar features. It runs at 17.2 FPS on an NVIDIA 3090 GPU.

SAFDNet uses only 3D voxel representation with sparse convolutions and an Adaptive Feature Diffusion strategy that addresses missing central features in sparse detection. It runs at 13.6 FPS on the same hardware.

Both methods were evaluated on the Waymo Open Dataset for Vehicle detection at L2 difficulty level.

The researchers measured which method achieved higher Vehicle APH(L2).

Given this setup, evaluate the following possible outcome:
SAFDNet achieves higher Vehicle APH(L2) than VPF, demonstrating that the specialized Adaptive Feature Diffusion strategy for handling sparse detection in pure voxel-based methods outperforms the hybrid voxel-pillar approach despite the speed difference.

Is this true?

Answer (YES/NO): YES